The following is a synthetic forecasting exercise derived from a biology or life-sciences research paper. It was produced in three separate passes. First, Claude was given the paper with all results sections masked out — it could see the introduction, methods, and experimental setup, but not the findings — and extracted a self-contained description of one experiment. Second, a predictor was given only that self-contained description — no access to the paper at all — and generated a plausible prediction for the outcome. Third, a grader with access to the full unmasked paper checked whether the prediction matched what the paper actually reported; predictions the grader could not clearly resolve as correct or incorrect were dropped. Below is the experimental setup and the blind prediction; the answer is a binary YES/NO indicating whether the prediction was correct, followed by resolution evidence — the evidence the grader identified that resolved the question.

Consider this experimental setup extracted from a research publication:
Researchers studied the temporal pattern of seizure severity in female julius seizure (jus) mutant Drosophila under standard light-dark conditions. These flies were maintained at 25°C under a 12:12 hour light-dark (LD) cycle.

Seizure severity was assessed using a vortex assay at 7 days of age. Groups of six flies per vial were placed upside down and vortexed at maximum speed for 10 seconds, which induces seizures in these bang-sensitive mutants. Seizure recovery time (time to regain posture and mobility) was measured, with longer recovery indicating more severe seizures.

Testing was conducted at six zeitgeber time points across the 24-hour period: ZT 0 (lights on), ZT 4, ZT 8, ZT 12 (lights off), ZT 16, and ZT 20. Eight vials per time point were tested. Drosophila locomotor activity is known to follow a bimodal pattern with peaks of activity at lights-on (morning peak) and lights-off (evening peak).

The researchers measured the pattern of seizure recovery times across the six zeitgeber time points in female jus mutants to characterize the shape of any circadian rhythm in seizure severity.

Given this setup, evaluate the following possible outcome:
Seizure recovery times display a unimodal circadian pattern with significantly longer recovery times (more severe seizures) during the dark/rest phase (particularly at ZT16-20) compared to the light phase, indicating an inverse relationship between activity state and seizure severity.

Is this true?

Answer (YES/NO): NO